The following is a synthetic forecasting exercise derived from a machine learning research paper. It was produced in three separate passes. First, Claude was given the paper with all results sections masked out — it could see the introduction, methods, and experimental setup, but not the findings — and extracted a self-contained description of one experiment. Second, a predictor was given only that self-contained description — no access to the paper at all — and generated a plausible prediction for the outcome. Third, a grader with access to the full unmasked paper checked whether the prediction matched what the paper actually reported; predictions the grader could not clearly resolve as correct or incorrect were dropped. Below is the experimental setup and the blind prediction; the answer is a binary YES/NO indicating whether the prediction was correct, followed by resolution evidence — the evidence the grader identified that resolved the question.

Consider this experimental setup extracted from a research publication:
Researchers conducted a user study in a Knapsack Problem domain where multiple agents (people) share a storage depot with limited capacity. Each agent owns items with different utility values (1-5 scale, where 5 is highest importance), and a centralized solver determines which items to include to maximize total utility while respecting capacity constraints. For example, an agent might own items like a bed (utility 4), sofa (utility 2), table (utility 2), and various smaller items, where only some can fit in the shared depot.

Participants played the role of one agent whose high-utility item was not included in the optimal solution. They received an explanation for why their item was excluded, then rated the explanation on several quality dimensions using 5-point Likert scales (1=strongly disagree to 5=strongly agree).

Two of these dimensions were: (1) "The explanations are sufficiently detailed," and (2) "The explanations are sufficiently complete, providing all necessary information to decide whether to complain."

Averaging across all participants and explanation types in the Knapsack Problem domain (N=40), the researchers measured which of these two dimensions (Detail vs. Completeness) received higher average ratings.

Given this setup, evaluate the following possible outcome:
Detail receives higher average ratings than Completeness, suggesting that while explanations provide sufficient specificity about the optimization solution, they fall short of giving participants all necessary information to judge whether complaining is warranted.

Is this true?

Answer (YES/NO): NO